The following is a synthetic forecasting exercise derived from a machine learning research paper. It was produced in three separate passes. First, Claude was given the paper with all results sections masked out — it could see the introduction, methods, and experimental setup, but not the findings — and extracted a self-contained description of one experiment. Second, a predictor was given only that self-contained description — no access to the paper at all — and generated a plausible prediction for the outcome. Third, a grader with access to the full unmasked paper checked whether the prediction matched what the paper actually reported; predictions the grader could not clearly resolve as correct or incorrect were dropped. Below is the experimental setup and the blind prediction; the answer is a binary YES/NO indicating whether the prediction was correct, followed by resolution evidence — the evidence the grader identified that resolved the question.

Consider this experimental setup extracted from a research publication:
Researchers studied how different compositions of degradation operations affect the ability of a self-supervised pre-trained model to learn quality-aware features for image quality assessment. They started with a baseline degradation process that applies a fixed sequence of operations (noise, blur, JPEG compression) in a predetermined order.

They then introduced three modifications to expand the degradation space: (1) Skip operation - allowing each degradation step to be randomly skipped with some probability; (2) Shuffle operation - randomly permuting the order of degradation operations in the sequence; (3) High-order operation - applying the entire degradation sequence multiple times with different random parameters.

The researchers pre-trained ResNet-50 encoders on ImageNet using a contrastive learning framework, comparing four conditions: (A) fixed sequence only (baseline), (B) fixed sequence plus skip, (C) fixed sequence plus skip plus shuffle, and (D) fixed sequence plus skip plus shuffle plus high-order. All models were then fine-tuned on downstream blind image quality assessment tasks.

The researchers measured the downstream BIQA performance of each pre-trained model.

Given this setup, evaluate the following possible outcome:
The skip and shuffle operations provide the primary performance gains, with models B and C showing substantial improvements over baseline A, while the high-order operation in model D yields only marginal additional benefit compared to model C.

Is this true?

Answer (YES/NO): YES